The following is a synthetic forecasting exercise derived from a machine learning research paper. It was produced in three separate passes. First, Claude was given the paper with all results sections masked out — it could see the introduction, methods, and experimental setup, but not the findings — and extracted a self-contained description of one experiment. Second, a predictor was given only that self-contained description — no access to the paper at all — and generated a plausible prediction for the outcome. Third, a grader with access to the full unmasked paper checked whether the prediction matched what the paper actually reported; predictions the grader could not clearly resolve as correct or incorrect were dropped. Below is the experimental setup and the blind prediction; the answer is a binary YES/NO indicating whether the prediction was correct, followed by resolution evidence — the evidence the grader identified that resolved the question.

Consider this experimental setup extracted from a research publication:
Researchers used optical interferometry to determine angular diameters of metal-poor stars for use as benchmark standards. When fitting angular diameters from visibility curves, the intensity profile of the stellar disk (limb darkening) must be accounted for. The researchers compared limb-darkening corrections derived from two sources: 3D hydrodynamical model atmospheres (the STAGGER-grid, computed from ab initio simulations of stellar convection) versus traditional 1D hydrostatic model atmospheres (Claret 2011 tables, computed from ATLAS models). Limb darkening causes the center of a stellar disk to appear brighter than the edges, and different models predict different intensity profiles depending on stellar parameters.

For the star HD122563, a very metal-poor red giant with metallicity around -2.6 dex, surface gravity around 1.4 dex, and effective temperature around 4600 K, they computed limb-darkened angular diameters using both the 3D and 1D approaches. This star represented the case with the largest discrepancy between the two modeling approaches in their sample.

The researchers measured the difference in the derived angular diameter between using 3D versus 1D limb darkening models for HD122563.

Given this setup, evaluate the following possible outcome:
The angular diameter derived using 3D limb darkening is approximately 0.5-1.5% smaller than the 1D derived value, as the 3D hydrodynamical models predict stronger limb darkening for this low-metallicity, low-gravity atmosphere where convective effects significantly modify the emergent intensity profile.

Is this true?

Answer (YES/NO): NO